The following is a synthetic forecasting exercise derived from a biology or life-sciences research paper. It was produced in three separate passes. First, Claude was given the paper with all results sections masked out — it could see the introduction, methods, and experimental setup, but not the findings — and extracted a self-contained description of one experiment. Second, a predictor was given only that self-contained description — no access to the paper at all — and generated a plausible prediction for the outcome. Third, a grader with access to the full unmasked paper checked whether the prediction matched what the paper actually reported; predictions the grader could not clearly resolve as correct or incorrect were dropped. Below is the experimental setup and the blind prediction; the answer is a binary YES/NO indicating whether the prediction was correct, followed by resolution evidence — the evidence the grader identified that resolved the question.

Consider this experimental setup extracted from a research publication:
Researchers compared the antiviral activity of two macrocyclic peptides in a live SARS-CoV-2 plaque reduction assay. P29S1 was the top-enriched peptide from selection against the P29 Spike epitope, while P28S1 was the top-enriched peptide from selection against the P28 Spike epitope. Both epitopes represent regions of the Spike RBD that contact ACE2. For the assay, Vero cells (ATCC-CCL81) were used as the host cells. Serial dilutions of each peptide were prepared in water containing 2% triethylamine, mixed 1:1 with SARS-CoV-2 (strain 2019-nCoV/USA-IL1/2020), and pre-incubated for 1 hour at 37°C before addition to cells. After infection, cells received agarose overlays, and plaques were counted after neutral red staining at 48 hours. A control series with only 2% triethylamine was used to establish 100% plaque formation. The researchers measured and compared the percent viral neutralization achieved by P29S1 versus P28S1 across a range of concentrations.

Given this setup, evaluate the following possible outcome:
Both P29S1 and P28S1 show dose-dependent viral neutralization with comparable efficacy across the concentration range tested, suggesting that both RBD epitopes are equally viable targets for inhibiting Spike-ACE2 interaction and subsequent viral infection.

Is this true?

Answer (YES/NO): NO